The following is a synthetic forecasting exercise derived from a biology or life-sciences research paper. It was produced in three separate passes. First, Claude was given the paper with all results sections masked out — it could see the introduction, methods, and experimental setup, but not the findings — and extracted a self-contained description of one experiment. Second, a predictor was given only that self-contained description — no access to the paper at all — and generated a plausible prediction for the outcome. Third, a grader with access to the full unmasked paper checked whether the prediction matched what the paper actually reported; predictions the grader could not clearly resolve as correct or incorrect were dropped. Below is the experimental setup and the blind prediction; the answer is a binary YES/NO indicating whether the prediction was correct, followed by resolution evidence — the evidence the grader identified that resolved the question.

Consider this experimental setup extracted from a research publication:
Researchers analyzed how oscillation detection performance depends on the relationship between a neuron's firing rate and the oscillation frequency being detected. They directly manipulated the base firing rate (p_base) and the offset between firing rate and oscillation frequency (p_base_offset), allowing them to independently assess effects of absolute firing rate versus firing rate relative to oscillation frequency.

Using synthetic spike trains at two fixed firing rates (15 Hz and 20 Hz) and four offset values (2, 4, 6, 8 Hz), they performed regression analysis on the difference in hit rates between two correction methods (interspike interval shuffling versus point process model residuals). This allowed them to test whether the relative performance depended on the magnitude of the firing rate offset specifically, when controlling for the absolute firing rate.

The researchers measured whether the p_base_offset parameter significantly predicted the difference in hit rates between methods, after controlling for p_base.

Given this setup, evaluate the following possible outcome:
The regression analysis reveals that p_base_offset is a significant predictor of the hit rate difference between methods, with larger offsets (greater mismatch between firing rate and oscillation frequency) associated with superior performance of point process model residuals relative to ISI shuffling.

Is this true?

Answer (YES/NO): NO